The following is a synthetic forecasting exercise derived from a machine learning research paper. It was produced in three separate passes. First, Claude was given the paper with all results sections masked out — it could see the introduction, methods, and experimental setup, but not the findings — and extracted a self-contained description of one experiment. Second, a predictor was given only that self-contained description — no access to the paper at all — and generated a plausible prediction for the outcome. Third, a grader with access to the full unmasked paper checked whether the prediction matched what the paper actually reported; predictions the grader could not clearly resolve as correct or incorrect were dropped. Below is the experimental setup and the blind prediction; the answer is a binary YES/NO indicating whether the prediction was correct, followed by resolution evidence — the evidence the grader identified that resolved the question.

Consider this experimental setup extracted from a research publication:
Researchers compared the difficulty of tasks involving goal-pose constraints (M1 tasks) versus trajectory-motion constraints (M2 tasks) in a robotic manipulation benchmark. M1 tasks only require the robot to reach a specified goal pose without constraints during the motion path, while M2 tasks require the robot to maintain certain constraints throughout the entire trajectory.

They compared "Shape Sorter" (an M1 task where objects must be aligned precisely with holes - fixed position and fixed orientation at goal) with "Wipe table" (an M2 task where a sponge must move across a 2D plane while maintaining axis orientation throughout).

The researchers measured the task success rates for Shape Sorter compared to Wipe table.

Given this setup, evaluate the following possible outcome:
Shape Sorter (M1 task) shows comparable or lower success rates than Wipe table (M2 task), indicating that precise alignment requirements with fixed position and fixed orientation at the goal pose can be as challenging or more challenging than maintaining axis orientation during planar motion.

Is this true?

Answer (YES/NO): YES